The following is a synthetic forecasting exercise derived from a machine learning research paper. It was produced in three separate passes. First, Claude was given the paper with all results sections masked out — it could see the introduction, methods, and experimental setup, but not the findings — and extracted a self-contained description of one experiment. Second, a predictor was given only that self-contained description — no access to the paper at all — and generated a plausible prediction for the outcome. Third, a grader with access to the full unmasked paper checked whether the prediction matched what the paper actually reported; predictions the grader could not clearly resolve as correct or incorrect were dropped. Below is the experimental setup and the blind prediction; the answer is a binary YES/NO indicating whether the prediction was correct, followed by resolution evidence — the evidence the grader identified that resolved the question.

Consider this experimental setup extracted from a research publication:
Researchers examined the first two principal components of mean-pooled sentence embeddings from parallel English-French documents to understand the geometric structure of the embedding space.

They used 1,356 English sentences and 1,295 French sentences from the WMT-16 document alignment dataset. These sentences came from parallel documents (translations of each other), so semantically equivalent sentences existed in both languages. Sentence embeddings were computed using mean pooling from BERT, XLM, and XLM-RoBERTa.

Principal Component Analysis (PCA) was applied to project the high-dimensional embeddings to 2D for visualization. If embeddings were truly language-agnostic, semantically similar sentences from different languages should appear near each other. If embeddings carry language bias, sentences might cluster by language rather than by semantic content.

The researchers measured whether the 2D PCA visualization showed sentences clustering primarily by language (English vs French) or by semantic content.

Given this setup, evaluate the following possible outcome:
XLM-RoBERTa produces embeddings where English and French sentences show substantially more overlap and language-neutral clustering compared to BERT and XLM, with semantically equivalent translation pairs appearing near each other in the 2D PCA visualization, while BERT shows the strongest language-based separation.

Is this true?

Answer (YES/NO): NO